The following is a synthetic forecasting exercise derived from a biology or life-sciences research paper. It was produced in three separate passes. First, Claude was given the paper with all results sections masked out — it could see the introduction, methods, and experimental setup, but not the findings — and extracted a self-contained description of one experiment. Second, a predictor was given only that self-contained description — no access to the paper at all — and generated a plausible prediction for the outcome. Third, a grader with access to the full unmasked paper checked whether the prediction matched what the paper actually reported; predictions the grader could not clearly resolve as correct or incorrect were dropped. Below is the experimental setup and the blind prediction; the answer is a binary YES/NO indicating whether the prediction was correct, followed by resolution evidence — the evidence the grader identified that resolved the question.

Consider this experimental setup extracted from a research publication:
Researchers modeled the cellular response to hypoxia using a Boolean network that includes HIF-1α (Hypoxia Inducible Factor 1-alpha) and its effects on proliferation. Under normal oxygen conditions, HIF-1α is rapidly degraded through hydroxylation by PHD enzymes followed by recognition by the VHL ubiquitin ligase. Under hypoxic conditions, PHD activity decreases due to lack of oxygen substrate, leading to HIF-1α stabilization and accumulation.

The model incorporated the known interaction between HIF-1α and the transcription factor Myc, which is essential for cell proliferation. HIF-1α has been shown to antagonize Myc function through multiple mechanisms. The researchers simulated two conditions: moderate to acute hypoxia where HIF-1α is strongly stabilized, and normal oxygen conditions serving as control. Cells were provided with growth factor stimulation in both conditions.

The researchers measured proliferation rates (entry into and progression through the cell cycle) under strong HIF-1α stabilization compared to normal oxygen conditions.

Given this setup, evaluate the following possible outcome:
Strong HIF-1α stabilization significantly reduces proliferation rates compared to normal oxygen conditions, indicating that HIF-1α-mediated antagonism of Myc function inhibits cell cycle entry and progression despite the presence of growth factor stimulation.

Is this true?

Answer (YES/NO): YES